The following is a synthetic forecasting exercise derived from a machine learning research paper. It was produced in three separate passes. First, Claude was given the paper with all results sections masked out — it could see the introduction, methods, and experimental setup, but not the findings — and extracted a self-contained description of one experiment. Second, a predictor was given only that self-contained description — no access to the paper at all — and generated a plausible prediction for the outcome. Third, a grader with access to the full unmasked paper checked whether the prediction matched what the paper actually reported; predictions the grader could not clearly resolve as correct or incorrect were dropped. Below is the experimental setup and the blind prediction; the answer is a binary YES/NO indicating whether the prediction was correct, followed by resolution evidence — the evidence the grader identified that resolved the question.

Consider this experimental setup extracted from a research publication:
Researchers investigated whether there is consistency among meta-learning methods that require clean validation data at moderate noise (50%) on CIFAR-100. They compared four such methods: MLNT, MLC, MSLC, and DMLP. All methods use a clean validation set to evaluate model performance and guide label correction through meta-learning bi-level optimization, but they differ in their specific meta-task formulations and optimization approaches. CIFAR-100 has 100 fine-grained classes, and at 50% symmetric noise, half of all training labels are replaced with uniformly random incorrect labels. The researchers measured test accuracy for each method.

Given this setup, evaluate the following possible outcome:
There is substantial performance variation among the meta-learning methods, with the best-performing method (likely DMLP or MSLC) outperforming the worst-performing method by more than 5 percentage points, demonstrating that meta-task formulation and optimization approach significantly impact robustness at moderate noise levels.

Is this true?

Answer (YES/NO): YES